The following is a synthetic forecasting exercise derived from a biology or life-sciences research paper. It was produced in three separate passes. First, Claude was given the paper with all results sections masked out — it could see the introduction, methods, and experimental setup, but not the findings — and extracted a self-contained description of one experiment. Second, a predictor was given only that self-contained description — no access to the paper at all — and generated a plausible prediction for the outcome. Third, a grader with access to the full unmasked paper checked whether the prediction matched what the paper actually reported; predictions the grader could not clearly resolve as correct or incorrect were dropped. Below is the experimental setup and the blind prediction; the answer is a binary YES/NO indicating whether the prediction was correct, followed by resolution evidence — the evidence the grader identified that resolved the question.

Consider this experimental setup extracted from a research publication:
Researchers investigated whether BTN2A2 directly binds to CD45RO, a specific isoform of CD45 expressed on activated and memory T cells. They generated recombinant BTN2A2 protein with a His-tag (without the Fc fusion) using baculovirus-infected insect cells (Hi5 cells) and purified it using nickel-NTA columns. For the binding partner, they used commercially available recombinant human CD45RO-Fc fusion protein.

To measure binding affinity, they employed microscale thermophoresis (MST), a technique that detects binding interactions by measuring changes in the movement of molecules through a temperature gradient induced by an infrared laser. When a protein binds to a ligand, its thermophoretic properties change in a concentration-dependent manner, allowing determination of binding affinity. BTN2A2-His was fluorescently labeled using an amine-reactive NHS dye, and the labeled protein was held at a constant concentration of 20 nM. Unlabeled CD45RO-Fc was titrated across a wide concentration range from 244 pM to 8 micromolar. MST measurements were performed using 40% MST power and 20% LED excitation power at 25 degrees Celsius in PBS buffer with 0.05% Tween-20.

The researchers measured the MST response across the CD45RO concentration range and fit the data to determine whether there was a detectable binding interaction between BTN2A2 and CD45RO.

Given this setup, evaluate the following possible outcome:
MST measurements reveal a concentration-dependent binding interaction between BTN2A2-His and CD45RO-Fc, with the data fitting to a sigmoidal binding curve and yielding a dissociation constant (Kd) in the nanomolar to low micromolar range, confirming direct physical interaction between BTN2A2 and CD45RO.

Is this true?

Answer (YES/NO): YES